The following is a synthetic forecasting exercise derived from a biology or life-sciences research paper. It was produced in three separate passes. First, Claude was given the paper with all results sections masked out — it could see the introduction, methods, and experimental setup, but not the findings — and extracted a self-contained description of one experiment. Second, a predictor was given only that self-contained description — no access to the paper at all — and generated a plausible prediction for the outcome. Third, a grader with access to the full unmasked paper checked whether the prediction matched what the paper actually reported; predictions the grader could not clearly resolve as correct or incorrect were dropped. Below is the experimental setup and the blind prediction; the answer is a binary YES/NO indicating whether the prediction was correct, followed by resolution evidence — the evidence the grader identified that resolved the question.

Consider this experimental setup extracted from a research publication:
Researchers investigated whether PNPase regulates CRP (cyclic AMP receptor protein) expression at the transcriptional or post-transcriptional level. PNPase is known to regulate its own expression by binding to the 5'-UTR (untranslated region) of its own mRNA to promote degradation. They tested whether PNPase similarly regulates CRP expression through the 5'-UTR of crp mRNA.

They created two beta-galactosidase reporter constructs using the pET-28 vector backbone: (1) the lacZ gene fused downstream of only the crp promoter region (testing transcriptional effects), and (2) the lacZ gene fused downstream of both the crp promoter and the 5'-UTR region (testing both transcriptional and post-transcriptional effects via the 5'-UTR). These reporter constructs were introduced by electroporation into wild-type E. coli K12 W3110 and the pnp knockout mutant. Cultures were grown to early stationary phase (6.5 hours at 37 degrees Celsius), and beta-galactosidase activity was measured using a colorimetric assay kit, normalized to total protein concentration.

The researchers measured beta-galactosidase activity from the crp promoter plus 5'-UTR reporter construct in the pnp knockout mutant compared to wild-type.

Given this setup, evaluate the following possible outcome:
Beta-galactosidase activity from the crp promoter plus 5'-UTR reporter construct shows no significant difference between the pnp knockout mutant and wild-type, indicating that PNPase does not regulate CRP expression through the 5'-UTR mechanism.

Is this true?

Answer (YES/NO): NO